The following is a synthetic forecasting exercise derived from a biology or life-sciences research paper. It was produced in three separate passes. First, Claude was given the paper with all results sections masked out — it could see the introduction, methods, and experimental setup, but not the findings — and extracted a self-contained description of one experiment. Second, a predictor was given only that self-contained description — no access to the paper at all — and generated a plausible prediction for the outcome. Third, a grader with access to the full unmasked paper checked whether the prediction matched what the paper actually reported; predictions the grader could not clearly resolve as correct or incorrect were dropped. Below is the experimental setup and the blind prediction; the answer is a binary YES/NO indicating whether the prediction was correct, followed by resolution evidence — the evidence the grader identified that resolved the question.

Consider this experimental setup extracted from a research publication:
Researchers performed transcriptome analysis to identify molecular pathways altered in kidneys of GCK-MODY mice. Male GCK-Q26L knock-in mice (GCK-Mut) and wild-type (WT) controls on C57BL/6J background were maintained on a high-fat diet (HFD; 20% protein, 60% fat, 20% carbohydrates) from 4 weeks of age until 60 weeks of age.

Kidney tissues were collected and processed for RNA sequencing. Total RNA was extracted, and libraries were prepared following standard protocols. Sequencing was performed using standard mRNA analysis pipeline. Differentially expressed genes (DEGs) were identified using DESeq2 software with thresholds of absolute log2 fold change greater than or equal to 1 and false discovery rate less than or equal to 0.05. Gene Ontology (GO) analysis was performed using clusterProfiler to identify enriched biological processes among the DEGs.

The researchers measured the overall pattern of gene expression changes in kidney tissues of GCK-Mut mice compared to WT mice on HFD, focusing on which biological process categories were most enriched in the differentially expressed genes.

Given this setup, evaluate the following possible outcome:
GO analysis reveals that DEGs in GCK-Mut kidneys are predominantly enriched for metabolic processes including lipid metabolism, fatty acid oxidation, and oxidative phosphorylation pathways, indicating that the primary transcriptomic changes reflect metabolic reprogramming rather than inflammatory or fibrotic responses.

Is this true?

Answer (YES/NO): NO